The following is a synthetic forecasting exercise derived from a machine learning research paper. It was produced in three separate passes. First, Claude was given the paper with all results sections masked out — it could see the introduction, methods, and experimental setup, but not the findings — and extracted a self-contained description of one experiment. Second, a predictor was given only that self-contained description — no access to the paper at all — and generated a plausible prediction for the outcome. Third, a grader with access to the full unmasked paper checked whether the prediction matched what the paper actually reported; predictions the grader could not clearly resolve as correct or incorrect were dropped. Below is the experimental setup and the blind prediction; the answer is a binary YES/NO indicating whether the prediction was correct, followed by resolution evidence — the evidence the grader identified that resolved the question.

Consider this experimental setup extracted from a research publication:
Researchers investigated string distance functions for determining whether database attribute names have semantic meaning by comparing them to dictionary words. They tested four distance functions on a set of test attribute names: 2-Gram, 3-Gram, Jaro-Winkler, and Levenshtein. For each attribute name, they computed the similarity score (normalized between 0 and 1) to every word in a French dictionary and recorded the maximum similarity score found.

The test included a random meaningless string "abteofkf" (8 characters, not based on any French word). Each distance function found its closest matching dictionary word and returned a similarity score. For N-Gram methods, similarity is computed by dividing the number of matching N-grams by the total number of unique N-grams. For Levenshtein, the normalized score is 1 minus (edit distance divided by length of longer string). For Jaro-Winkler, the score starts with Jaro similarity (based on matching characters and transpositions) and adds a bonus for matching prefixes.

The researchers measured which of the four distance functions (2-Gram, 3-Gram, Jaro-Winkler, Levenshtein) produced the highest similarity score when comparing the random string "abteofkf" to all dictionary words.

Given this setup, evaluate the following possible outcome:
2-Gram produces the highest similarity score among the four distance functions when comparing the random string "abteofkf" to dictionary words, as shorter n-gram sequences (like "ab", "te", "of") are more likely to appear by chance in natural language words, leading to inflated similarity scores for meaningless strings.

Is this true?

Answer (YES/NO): NO